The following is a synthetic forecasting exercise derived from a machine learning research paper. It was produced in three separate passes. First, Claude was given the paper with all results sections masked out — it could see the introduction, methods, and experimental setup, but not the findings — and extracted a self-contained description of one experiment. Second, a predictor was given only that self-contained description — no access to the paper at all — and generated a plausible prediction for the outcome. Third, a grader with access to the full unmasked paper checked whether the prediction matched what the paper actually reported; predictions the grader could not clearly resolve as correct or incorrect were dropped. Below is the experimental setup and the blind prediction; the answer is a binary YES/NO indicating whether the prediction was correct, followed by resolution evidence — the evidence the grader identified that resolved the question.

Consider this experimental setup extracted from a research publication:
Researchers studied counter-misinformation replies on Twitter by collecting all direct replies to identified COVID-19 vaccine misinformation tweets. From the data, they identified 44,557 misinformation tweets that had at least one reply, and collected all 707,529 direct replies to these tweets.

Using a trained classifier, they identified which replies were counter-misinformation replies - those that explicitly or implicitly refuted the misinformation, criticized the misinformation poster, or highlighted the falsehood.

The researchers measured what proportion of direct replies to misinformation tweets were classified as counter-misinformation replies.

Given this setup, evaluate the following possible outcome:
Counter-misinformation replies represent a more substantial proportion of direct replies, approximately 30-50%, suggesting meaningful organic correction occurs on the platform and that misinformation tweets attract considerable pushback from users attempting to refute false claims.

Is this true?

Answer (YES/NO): YES